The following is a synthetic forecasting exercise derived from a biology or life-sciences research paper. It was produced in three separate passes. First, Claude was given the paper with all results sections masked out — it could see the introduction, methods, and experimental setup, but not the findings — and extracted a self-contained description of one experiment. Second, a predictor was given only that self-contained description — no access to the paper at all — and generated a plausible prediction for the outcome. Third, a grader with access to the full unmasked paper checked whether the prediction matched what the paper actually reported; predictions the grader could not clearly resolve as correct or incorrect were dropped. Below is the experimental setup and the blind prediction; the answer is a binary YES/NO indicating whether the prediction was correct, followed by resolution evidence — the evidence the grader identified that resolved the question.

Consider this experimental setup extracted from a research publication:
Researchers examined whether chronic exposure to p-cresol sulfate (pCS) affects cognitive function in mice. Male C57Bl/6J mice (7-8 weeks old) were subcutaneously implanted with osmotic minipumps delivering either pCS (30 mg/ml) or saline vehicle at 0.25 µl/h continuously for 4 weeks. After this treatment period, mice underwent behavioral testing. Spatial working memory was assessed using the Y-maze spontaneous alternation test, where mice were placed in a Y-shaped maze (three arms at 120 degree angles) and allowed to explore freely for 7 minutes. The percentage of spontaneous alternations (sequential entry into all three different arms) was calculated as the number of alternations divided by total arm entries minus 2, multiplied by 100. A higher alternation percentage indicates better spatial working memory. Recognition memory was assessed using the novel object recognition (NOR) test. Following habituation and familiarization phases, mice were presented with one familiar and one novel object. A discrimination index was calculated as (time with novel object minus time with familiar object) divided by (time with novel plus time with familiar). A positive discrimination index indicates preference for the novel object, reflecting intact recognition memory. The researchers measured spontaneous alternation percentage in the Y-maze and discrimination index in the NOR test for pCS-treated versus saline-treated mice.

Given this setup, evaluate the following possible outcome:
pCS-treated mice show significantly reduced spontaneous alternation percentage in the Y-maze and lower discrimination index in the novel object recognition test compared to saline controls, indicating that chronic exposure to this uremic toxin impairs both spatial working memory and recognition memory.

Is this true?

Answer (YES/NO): NO